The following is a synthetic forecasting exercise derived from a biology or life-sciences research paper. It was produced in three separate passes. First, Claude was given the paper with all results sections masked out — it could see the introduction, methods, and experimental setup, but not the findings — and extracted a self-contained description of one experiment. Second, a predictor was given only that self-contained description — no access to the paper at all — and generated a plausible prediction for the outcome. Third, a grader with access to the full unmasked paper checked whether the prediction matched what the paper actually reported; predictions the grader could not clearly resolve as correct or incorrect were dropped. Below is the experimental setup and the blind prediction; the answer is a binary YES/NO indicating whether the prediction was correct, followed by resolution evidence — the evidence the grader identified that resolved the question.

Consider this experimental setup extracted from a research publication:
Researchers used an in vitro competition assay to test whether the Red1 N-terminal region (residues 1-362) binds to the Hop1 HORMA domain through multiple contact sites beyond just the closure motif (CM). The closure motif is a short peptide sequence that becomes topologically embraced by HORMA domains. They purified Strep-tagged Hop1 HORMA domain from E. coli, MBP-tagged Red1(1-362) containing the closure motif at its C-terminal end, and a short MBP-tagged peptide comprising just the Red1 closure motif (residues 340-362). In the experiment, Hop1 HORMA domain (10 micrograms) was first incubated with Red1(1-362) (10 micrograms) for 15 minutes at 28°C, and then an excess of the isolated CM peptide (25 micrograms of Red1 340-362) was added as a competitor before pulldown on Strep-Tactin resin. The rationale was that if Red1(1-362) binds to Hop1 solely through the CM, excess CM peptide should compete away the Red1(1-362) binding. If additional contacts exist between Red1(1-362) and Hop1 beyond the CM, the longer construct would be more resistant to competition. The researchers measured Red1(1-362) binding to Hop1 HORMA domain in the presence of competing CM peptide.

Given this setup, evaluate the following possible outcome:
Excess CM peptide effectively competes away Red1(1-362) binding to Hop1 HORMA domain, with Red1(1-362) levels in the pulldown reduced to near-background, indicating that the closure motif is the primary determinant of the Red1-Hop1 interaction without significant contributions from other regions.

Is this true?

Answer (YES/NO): NO